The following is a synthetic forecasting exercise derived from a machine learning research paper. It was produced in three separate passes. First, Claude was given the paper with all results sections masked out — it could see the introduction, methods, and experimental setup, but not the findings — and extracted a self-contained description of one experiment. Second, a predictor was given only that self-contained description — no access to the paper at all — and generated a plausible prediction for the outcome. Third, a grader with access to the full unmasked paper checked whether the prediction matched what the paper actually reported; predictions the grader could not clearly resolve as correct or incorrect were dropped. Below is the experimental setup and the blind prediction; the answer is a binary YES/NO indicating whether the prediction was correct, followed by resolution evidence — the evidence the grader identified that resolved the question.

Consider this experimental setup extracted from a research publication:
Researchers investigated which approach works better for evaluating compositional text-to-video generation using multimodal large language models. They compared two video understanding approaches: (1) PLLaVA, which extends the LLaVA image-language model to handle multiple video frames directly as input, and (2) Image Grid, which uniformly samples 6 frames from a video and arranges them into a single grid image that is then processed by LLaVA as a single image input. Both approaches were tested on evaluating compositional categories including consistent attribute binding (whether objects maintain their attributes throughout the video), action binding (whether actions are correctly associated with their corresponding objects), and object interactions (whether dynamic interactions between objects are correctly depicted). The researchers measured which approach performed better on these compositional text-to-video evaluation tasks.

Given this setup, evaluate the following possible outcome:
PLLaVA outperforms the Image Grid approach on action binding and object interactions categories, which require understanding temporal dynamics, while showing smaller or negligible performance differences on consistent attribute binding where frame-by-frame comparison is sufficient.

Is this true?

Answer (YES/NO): NO